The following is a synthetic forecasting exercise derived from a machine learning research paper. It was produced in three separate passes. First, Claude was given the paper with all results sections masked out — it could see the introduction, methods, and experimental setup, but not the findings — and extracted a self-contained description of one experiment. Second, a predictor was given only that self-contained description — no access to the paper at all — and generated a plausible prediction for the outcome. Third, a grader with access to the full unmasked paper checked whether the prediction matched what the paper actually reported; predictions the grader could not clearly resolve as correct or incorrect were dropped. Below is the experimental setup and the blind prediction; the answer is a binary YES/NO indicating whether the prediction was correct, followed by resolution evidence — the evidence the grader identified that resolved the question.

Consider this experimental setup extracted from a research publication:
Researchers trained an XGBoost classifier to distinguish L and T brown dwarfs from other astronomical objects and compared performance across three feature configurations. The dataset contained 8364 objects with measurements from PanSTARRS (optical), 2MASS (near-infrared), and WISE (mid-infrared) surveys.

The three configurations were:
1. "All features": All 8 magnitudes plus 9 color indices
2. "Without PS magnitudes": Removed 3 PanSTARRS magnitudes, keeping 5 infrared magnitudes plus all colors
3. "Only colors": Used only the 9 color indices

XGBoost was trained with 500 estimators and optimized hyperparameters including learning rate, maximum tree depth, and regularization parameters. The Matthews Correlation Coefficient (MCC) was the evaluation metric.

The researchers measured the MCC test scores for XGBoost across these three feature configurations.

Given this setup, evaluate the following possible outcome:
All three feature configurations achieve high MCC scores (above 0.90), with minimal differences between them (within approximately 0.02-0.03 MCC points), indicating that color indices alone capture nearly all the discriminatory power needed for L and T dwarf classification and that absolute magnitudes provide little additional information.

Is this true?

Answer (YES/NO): YES